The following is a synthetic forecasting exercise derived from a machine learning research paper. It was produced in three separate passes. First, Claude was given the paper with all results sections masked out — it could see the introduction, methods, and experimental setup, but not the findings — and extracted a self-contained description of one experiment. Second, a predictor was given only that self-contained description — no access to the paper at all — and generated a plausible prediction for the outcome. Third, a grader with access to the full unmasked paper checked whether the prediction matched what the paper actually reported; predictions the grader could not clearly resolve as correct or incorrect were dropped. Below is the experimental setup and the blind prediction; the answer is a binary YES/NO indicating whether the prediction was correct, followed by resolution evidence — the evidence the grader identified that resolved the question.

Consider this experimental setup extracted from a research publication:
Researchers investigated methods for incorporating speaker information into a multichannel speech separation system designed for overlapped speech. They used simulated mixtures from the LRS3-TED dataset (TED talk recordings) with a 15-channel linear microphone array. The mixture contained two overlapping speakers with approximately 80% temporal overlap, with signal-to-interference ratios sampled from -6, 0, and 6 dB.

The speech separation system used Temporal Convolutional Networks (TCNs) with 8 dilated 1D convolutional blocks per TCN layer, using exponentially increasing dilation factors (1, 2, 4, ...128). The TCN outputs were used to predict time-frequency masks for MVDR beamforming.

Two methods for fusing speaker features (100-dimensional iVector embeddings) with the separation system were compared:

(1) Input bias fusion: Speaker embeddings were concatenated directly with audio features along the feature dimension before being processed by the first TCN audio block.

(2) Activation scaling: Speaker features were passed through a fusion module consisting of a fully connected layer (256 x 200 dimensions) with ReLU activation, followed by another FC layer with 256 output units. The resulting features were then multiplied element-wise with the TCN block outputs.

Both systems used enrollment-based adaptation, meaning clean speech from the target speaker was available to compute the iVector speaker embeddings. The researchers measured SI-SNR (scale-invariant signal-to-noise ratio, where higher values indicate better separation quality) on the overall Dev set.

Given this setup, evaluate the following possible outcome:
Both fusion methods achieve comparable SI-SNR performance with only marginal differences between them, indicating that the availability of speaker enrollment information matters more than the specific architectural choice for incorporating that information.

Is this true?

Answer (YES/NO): YES